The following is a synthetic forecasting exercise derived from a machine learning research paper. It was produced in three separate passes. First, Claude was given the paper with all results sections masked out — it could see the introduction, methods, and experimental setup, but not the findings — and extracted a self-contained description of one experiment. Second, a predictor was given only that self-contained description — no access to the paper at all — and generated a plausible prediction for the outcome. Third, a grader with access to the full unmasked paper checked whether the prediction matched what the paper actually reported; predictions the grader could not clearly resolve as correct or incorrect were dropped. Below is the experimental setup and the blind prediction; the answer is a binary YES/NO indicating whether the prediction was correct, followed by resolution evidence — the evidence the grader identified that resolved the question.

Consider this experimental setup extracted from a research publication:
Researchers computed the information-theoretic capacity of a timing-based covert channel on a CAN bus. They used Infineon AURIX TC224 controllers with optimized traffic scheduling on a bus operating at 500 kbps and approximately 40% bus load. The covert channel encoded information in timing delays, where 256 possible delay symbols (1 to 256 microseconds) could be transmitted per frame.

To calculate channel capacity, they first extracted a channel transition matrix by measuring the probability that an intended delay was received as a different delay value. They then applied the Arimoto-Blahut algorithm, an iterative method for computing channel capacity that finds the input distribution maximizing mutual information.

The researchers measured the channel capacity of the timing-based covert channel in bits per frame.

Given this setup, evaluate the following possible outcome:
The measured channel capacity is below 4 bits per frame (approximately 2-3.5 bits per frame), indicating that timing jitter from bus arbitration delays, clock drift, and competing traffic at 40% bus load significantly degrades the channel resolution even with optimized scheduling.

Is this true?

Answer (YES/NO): NO